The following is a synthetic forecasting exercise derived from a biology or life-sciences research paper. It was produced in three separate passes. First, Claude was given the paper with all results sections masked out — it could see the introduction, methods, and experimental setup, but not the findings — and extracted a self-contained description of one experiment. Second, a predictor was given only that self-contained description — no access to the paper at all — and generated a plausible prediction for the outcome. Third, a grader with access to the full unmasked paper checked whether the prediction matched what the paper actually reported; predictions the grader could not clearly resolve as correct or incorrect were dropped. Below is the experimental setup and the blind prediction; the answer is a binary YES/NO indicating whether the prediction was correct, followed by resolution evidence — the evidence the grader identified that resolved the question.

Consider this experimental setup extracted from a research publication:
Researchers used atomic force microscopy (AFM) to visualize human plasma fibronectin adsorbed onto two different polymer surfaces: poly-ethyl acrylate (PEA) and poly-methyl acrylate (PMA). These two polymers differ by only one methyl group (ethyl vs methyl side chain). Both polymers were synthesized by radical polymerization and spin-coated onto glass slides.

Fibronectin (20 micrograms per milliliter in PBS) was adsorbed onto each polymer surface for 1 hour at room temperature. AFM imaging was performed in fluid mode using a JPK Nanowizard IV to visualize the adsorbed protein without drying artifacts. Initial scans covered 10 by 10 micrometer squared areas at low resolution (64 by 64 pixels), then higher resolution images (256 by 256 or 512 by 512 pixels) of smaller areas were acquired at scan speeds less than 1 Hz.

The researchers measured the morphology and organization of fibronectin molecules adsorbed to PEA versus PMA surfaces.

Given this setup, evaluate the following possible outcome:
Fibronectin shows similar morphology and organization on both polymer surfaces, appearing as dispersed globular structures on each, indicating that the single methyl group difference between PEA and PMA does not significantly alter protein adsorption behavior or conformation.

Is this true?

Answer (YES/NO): NO